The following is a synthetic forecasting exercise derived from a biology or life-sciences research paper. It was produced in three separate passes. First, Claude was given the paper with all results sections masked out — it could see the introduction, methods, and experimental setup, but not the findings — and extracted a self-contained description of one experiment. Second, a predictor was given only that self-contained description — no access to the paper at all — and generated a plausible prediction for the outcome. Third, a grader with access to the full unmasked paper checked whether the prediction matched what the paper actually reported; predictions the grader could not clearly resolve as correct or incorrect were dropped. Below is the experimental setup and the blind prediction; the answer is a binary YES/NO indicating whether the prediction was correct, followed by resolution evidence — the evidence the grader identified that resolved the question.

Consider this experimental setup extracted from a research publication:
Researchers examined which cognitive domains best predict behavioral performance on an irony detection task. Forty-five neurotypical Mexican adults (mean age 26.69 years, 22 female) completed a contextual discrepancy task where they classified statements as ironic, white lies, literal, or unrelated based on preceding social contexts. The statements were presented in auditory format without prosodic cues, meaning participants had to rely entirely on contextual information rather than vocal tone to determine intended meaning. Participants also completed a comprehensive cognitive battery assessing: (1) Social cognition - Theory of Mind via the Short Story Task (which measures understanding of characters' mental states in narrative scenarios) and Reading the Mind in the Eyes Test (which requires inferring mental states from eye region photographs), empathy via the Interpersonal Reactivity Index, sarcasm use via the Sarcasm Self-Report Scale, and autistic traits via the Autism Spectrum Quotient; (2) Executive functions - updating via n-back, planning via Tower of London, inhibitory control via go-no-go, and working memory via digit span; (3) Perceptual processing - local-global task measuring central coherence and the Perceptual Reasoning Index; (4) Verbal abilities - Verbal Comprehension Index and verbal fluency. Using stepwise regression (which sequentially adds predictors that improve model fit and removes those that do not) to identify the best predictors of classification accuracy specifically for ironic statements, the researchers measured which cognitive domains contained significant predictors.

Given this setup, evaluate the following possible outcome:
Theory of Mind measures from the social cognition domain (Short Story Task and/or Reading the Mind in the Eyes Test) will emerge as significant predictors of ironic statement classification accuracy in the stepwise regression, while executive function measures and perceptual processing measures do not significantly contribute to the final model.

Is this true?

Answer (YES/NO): YES